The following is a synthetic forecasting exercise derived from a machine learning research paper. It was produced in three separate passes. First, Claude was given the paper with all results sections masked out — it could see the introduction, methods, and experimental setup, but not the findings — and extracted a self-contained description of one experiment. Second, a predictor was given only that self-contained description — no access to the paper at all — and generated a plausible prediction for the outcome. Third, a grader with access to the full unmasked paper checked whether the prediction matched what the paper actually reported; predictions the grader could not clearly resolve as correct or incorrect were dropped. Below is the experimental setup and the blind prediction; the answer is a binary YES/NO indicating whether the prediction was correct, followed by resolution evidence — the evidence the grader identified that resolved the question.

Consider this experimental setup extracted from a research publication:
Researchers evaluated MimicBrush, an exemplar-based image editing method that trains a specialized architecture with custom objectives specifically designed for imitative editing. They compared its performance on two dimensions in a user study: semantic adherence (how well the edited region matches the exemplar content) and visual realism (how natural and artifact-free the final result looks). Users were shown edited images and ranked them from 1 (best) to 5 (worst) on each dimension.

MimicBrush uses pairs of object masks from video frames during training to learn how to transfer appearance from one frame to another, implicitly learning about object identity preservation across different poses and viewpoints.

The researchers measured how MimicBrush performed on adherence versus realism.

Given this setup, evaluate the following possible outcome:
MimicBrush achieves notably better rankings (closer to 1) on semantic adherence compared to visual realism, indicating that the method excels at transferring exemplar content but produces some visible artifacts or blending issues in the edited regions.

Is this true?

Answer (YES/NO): YES